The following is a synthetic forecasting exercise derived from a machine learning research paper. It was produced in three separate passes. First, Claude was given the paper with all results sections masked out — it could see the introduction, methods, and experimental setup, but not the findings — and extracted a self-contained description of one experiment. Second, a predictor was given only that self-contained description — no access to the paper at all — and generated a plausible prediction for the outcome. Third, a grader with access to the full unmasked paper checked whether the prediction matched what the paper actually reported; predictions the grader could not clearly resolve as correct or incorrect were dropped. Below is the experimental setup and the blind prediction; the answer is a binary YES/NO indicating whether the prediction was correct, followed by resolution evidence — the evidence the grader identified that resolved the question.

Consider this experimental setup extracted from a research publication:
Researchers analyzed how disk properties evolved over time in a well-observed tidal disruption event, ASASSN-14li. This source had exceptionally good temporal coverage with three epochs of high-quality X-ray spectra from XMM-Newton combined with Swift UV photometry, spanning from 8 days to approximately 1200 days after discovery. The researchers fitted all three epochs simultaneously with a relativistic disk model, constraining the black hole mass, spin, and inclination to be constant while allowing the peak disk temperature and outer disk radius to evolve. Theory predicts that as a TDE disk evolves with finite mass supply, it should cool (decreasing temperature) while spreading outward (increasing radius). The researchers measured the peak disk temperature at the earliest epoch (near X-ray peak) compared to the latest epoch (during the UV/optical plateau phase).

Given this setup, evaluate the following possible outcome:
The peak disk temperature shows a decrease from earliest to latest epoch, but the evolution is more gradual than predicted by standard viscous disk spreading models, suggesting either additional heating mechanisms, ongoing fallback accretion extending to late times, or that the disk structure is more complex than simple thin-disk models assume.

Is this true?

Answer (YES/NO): NO